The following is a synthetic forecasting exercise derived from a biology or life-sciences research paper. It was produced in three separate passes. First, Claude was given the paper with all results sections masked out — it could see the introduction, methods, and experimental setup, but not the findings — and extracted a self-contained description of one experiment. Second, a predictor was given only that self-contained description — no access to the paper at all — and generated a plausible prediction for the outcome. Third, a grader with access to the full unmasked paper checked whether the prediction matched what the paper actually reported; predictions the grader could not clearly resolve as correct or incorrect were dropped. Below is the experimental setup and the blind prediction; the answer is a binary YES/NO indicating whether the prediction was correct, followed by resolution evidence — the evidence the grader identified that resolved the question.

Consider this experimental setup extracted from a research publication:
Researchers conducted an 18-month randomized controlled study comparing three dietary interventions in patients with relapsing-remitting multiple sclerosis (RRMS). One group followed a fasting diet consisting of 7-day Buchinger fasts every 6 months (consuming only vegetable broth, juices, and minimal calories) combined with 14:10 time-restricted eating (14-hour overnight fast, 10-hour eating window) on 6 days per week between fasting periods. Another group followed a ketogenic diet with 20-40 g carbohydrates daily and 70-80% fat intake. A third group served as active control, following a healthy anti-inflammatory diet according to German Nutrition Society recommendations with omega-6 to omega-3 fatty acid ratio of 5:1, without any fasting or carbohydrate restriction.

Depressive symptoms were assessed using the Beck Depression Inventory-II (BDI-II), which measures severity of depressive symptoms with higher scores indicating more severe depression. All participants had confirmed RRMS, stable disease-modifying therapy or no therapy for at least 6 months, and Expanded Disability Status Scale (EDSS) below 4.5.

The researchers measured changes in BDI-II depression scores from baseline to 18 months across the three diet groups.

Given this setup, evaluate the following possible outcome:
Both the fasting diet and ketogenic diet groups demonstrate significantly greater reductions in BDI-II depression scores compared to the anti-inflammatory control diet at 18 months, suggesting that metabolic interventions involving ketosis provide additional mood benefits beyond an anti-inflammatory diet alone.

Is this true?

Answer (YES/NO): NO